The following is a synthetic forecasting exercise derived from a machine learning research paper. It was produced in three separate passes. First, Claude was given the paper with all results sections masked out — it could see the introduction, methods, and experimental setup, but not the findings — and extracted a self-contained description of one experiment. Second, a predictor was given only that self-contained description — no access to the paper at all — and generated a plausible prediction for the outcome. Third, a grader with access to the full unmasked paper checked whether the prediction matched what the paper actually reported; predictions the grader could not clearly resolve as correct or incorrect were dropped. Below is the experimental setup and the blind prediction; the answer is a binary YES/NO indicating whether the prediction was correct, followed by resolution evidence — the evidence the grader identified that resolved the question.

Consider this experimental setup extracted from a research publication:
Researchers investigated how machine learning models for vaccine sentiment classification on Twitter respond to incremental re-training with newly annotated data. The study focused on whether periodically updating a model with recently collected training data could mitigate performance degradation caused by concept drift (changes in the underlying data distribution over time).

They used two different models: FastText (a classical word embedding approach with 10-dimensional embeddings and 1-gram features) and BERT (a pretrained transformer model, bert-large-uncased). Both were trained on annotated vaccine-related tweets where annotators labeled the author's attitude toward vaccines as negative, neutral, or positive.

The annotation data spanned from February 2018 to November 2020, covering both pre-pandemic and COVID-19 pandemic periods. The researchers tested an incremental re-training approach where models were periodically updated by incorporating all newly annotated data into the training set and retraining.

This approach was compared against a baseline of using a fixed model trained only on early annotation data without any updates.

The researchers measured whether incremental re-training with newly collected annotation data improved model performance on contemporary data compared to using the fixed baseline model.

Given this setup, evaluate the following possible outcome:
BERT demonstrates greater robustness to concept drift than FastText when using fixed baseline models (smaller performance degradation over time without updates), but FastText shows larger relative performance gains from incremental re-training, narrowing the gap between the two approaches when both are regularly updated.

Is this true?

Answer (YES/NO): NO